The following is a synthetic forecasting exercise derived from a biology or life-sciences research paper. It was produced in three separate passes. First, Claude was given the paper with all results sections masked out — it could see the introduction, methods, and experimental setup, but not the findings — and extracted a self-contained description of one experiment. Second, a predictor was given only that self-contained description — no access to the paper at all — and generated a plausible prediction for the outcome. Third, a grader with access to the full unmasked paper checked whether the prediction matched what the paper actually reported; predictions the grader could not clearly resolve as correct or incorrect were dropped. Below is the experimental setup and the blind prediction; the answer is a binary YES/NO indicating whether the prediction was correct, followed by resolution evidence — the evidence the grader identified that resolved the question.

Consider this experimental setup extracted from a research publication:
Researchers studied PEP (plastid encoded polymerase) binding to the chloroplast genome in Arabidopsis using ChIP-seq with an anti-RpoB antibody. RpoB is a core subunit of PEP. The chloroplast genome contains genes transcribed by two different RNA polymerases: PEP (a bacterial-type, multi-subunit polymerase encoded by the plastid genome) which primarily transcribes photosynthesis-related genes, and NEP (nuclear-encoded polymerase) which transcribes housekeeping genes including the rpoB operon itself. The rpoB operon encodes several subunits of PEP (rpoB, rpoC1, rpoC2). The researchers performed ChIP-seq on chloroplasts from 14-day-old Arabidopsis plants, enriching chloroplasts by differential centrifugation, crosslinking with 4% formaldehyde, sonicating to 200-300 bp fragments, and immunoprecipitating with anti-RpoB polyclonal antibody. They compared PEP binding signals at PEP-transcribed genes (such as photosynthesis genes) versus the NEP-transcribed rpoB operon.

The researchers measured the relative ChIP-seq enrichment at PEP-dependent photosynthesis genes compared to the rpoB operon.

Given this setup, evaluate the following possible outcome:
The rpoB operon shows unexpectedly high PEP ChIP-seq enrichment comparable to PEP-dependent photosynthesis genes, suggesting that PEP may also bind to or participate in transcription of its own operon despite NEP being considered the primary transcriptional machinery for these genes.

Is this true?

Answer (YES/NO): NO